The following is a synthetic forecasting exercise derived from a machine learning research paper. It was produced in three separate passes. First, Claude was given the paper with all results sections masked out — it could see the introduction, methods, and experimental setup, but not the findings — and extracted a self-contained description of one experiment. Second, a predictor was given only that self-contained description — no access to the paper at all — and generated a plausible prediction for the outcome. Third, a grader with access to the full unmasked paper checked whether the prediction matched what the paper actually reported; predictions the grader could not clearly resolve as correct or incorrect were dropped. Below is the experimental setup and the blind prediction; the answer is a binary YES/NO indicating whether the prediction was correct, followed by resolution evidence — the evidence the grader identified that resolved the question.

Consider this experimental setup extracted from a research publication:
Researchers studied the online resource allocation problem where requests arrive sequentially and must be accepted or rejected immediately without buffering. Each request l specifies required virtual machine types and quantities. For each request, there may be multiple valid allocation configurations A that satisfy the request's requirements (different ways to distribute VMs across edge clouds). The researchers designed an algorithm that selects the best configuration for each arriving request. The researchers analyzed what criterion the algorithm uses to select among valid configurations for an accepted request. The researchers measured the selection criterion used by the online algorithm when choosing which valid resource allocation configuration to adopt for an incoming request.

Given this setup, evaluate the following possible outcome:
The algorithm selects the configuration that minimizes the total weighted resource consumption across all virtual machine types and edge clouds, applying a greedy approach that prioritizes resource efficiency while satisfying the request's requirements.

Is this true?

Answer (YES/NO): NO